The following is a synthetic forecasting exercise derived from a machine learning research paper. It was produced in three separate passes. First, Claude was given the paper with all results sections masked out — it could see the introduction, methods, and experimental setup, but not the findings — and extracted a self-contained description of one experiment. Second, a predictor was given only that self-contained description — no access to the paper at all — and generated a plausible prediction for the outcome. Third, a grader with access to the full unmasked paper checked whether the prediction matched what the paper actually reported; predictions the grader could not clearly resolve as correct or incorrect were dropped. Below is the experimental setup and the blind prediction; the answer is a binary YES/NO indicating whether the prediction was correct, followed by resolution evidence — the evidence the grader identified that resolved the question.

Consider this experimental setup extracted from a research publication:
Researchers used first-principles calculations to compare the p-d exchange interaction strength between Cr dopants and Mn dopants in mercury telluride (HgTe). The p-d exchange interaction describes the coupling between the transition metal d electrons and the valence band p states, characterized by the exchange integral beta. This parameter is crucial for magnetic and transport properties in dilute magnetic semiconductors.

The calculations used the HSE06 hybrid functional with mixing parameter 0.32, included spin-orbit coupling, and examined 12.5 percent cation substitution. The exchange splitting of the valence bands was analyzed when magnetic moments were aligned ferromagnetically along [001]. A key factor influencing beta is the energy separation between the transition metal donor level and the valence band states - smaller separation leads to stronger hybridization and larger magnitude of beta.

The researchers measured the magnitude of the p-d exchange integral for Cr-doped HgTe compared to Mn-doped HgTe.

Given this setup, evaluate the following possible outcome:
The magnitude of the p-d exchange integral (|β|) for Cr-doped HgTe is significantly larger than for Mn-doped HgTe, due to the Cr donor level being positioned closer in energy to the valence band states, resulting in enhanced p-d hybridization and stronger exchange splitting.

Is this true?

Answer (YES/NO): YES